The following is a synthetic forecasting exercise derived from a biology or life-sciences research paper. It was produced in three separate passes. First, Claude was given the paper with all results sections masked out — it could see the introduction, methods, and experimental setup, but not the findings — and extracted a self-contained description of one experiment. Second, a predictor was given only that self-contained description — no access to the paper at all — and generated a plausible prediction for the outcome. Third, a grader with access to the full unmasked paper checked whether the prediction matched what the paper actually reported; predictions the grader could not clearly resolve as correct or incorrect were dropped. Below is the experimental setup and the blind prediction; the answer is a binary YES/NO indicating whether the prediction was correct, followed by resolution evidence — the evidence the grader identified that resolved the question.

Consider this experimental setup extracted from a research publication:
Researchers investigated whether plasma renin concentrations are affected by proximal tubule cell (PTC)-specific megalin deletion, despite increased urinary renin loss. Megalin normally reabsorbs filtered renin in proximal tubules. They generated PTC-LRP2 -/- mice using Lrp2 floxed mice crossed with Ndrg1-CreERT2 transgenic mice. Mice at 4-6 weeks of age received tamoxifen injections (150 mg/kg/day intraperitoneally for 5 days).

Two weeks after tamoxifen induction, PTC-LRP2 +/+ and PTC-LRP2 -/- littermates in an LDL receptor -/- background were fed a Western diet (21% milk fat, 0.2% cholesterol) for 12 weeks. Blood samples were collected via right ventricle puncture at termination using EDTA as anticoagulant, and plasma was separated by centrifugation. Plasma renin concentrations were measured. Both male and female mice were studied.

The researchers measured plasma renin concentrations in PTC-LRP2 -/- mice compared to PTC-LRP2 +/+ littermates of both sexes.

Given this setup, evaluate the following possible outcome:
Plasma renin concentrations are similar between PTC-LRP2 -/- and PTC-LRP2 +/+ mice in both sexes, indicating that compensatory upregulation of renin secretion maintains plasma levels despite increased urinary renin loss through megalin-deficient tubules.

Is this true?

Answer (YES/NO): YES